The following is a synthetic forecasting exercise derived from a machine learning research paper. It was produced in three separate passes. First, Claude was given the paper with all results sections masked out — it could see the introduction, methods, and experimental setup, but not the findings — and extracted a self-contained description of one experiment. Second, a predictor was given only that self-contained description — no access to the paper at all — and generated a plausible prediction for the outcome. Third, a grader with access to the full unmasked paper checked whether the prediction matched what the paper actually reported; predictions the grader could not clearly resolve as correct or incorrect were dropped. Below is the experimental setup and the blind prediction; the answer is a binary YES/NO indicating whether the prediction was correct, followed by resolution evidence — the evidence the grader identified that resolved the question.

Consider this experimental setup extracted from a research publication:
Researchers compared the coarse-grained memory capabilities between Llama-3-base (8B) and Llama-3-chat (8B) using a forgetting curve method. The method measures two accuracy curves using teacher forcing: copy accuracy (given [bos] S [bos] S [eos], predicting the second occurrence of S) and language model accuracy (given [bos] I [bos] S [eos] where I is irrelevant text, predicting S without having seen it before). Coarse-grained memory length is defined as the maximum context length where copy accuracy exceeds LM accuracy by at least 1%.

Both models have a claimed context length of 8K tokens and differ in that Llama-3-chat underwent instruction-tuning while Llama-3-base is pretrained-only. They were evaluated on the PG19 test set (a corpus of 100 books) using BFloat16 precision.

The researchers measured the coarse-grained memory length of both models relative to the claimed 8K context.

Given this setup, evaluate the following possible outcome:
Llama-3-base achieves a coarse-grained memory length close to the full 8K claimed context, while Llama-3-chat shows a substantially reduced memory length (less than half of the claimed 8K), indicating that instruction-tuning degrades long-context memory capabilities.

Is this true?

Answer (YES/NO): NO